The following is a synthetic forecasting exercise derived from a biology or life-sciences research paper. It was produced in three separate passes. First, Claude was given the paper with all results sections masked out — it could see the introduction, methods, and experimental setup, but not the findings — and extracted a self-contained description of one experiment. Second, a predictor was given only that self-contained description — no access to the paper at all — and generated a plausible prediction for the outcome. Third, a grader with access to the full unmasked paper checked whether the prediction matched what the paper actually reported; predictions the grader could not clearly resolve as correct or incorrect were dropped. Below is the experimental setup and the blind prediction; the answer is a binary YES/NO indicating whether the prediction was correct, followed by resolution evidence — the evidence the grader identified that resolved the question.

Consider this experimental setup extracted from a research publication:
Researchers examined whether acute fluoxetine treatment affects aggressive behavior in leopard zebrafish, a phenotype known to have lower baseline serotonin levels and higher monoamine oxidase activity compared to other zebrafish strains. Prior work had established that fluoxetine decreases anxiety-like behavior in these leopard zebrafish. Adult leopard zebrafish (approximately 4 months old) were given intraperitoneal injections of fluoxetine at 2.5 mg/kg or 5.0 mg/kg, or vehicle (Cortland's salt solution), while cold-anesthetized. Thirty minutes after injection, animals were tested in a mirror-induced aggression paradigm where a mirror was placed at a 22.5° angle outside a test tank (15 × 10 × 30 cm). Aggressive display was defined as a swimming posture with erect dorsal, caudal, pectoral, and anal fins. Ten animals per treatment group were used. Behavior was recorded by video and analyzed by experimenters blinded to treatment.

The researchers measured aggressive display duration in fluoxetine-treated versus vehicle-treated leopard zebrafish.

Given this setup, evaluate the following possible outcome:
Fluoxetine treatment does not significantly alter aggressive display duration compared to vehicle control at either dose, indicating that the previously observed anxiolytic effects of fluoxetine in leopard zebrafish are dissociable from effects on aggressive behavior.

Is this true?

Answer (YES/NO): NO